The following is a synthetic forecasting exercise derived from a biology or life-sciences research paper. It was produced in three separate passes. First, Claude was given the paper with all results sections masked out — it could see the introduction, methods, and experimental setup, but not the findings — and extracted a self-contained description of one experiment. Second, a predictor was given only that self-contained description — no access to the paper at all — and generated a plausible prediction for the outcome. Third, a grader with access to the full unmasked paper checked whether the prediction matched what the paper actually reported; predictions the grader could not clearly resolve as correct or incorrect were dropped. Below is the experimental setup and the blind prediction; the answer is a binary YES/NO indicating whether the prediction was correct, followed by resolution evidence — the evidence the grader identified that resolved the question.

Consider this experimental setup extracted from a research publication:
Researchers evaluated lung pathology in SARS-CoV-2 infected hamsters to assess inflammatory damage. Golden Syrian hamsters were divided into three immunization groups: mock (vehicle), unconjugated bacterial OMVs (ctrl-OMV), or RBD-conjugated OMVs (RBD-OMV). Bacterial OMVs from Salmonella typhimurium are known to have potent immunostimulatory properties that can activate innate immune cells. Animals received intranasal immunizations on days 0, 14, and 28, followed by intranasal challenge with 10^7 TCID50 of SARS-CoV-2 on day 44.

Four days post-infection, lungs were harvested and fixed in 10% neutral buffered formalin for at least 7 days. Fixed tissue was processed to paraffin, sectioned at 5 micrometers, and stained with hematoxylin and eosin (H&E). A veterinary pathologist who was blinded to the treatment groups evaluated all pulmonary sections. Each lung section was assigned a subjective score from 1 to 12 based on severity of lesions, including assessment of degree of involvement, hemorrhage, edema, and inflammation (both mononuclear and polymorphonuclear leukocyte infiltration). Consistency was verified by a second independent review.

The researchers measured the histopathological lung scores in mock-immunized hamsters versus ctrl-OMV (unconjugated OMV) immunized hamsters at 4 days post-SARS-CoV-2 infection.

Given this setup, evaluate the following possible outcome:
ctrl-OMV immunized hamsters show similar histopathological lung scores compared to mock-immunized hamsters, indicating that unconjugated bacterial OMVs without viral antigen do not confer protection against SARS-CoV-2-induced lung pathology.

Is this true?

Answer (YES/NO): YES